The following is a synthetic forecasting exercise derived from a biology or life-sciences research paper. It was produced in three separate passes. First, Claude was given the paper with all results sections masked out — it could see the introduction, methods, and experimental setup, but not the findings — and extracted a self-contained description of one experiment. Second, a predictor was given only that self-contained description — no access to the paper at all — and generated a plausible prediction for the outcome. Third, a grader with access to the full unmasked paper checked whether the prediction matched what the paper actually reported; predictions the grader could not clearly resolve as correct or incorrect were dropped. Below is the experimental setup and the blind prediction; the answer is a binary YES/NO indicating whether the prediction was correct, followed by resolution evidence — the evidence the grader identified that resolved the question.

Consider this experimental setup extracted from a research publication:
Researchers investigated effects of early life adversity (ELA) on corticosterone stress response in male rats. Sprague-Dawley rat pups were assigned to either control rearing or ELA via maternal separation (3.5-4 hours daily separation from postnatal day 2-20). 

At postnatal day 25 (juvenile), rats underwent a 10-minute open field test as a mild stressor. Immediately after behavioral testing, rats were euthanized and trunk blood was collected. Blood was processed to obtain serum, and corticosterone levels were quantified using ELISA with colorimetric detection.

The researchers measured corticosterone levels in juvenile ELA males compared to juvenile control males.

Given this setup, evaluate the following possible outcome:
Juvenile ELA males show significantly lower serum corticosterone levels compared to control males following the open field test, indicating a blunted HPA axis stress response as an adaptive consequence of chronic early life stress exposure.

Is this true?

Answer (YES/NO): NO